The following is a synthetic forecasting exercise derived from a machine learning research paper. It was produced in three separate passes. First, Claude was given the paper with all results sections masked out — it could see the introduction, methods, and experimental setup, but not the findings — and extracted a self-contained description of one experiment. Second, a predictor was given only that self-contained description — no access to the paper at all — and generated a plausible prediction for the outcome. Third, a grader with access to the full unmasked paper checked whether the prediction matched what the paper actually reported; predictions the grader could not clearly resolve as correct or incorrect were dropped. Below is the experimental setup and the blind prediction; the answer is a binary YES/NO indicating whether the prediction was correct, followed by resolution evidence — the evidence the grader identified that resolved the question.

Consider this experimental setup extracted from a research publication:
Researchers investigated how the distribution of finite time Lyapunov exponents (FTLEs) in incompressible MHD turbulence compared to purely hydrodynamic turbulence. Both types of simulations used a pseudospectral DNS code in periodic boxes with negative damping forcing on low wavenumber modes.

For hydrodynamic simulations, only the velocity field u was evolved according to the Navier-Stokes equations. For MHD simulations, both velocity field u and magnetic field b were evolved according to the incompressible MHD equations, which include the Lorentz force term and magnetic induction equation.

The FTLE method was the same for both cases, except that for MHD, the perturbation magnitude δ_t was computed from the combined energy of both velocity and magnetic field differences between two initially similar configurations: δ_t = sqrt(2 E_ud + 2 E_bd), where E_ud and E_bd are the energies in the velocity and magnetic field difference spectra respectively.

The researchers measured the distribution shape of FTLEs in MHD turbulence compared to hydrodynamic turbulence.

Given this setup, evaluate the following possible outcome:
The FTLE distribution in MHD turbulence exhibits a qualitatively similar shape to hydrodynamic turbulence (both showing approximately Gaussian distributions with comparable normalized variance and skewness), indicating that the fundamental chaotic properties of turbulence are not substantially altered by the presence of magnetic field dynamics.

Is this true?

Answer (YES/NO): NO